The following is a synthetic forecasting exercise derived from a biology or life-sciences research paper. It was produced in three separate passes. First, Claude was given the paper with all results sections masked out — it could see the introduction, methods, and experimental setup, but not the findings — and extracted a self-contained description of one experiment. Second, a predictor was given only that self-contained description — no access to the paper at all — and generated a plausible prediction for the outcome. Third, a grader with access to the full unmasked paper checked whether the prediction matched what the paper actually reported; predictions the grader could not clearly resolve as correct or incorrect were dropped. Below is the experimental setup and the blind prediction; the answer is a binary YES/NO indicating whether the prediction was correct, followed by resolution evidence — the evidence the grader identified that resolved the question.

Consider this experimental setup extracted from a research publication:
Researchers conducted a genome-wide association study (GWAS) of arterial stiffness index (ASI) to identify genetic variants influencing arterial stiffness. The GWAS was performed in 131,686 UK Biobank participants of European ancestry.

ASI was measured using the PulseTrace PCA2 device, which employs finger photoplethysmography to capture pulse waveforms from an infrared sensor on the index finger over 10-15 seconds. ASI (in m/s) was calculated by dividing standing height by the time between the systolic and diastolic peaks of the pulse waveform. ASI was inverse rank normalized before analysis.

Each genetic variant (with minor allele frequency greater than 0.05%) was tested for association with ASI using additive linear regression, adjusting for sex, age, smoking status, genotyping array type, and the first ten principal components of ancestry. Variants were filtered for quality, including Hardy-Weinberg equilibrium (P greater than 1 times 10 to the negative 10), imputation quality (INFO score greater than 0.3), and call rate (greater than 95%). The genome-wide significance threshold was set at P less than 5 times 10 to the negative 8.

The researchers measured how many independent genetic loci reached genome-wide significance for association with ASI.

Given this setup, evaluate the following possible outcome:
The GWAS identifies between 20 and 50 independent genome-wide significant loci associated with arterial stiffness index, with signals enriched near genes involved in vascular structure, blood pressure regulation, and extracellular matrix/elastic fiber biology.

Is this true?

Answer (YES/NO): NO